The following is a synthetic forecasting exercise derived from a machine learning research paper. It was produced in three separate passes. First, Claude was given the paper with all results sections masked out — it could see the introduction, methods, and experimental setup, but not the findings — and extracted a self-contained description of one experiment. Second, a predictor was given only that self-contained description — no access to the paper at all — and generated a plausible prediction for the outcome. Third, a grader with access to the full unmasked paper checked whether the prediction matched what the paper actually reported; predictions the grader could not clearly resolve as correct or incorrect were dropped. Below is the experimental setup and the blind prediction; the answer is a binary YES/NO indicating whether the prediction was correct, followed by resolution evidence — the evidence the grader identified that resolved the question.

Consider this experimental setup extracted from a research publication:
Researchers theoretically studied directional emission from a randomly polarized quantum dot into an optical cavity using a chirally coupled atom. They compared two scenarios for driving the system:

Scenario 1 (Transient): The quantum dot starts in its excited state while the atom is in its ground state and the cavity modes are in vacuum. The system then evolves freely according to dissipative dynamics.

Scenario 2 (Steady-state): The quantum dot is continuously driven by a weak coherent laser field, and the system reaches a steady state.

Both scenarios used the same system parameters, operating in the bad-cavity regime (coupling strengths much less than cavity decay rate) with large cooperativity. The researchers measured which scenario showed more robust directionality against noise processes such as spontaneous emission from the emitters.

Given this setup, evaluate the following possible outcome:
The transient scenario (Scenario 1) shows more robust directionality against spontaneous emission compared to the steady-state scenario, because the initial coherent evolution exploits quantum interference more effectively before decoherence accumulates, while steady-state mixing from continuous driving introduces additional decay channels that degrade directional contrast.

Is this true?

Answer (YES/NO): NO